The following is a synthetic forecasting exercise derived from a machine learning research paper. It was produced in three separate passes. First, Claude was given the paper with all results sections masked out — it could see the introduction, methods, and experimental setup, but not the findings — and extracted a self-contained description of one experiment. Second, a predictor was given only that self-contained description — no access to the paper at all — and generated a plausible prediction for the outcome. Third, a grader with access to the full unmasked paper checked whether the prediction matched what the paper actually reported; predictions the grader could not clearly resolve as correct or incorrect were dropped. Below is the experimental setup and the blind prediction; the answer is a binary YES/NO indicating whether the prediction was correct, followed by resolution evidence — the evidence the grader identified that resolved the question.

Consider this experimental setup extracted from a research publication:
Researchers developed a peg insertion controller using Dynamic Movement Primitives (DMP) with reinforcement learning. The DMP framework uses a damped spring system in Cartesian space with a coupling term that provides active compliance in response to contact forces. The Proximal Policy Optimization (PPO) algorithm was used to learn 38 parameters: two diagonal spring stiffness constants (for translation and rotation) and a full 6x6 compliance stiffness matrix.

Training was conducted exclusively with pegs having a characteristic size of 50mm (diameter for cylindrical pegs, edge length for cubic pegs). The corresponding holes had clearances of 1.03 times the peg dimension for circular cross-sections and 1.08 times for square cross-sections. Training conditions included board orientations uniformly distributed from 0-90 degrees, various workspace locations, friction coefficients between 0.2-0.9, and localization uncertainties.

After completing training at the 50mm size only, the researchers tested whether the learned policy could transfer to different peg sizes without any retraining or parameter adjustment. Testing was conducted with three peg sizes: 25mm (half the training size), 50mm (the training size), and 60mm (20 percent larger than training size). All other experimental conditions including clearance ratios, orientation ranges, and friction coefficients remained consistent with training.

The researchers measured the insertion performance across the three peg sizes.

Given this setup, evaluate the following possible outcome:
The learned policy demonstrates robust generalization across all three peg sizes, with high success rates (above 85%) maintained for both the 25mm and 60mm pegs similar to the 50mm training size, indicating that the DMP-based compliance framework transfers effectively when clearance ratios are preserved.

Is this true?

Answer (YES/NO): NO